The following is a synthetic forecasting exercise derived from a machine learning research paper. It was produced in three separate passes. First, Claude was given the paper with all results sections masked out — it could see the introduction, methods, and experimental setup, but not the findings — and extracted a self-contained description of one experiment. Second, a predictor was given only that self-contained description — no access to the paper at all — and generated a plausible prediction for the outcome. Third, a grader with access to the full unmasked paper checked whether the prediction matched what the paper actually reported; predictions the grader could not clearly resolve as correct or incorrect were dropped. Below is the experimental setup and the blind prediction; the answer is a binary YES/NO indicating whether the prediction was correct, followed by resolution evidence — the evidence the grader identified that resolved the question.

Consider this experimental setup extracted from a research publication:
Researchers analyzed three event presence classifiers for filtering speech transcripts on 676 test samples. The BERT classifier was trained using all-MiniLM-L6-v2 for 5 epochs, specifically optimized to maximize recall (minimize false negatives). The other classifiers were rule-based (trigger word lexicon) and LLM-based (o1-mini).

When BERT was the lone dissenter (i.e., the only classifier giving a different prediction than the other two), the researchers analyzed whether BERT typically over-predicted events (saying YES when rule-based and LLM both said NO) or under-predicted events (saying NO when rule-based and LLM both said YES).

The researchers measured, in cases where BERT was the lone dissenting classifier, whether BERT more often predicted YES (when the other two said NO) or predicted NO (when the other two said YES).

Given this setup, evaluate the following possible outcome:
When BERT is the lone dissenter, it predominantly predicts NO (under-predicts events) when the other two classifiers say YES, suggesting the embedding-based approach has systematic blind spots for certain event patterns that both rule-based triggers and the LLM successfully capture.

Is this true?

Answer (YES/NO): NO